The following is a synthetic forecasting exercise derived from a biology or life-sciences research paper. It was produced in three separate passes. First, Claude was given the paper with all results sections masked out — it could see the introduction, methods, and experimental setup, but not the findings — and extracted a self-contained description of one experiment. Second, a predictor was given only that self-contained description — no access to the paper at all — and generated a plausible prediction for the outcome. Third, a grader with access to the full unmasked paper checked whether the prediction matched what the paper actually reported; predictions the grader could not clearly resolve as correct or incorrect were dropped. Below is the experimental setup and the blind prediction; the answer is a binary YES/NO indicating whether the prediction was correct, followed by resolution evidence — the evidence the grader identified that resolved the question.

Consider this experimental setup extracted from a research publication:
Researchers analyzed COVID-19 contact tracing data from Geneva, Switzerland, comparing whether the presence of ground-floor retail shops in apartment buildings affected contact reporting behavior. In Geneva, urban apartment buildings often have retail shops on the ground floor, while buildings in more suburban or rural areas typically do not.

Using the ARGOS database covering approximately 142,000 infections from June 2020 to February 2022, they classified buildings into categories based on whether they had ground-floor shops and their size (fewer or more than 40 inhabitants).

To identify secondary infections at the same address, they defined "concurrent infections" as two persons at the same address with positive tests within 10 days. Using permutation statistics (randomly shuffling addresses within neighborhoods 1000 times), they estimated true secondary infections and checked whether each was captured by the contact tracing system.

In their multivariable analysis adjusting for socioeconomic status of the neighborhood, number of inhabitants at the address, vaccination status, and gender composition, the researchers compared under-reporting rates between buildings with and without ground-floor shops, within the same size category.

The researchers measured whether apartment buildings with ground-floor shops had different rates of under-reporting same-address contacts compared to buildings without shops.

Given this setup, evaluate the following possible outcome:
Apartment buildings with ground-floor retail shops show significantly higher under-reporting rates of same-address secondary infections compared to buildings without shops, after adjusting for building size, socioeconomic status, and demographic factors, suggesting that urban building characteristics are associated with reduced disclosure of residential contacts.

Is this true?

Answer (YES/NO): YES